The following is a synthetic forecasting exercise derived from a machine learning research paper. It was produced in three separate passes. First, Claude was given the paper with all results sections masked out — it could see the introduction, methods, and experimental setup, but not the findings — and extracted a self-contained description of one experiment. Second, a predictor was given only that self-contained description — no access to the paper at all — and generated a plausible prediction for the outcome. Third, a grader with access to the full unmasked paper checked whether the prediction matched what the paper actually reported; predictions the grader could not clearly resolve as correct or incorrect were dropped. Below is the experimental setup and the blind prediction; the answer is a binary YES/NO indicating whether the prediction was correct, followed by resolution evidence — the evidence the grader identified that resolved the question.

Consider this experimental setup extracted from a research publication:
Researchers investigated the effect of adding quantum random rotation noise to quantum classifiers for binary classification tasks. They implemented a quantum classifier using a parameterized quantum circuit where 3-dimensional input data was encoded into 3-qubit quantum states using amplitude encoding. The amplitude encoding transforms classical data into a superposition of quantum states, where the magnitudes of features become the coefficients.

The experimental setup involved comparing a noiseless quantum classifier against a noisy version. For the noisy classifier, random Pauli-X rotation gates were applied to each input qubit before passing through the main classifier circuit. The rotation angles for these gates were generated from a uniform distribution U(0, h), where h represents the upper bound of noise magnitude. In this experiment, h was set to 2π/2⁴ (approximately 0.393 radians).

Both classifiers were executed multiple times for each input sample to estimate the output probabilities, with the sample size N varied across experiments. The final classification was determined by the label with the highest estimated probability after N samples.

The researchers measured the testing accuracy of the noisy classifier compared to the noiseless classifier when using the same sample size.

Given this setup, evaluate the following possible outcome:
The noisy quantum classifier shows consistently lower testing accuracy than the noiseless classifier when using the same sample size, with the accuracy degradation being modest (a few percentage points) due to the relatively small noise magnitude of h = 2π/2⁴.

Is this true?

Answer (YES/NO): NO